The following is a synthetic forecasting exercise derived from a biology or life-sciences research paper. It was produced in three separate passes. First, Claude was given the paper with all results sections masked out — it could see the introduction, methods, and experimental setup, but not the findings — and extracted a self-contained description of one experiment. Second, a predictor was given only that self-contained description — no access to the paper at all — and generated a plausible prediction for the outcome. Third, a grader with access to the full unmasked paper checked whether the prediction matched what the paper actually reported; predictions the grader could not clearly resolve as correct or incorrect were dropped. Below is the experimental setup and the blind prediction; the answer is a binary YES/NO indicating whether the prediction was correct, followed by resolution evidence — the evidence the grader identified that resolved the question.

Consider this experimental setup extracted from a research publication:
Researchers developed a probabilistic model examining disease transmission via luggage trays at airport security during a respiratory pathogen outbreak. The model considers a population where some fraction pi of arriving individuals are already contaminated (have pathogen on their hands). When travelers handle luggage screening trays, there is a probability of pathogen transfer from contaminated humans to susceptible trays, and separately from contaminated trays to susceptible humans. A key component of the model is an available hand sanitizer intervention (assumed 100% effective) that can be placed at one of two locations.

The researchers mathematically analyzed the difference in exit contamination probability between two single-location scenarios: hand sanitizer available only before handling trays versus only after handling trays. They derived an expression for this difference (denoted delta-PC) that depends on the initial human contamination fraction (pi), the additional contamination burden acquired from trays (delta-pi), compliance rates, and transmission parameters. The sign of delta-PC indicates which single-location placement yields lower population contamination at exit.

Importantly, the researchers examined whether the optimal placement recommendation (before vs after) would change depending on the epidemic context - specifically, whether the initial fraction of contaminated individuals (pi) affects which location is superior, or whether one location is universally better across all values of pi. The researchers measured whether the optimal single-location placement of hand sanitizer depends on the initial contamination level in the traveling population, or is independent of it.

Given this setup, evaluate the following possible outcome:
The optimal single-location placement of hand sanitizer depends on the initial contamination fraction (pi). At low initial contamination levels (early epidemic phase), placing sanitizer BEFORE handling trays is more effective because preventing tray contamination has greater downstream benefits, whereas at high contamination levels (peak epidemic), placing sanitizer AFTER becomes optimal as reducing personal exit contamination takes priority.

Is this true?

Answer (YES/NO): NO